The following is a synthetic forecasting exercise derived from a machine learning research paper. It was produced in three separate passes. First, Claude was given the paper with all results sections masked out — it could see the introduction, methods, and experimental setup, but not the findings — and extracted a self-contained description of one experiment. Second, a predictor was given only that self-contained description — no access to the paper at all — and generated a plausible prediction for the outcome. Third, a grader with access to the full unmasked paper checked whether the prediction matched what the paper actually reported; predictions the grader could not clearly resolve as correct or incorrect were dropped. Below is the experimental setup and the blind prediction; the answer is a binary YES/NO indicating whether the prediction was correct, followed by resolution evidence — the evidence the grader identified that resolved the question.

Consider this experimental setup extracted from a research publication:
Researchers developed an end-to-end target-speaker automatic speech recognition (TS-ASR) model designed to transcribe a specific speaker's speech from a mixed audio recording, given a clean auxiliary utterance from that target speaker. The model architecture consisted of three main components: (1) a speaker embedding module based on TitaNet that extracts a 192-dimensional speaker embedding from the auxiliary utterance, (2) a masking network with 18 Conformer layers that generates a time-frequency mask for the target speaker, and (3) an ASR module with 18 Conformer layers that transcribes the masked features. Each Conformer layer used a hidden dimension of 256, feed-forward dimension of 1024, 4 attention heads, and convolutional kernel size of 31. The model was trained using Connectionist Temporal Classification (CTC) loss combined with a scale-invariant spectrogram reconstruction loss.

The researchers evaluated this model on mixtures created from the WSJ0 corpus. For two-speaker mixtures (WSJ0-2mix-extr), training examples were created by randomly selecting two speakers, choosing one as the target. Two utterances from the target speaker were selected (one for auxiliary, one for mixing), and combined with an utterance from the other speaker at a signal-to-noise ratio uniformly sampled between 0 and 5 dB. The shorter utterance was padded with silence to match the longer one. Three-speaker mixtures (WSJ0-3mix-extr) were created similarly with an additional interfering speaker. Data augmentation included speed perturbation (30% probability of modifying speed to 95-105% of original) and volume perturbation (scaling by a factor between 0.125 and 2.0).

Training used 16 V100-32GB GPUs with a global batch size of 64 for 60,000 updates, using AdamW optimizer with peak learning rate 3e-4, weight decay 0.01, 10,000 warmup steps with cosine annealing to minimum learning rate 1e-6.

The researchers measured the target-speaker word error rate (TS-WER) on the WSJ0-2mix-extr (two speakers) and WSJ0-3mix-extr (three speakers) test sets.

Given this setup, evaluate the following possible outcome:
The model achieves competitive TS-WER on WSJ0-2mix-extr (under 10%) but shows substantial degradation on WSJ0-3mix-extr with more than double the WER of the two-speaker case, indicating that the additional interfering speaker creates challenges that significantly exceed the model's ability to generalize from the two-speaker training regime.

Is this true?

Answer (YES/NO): NO